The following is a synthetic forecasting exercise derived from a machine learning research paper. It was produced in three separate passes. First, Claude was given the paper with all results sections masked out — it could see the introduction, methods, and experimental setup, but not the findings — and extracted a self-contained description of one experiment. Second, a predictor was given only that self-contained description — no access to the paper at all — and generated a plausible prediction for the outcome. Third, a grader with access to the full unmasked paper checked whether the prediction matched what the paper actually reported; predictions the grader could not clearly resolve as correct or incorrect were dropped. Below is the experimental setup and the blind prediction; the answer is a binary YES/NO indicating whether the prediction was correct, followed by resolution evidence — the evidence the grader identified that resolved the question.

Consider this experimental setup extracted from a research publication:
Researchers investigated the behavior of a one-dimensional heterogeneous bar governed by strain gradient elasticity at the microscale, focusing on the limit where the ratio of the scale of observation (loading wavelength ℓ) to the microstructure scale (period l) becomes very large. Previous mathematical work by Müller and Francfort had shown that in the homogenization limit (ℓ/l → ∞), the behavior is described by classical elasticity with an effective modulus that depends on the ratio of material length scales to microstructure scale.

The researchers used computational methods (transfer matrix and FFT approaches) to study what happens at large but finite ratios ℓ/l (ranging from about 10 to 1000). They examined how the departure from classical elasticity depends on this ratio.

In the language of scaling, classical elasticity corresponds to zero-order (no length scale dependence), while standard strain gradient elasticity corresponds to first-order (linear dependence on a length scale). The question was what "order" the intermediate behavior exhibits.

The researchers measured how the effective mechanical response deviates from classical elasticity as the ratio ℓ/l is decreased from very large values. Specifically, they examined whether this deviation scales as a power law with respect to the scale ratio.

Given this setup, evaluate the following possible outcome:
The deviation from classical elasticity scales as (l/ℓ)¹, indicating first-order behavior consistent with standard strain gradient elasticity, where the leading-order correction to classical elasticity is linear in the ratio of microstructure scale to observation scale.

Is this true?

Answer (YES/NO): NO